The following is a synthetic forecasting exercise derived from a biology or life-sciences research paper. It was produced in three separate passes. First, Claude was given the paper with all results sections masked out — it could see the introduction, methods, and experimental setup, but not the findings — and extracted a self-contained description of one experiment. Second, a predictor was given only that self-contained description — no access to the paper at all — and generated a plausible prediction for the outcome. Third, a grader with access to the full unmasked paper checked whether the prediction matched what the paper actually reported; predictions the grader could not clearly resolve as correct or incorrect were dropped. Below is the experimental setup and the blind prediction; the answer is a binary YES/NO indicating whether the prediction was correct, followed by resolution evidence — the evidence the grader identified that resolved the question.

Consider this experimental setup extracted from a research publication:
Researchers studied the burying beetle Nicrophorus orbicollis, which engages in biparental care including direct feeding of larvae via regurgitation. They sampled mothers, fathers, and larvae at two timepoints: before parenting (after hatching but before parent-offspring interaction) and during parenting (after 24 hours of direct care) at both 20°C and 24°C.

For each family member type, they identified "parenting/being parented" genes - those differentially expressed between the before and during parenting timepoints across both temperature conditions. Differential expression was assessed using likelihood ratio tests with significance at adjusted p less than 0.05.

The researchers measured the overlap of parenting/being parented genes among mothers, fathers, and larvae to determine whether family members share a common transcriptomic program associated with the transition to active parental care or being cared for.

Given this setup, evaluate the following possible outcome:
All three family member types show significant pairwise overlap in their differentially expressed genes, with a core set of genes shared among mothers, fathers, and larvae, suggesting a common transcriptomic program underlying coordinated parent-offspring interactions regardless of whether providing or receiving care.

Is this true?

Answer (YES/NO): NO